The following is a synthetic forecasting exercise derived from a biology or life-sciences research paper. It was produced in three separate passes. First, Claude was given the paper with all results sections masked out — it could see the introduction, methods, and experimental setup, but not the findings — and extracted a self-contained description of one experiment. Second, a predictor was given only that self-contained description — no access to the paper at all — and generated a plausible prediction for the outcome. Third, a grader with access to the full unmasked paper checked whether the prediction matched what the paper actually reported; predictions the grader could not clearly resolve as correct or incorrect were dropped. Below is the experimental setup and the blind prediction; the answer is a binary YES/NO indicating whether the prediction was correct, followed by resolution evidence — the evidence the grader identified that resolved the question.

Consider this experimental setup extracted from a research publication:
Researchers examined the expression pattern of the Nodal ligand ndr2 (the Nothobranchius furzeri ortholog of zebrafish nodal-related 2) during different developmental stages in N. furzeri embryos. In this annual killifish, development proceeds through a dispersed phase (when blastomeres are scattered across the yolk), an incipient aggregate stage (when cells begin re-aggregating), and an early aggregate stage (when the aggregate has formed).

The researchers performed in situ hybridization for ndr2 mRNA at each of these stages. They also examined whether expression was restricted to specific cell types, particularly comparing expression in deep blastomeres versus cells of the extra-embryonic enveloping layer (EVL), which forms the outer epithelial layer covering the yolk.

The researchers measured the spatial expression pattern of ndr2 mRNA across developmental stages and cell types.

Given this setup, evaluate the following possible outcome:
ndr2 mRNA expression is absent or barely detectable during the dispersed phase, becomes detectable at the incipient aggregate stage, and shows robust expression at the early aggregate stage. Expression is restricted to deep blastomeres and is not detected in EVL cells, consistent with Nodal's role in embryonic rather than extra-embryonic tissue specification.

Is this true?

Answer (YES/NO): NO